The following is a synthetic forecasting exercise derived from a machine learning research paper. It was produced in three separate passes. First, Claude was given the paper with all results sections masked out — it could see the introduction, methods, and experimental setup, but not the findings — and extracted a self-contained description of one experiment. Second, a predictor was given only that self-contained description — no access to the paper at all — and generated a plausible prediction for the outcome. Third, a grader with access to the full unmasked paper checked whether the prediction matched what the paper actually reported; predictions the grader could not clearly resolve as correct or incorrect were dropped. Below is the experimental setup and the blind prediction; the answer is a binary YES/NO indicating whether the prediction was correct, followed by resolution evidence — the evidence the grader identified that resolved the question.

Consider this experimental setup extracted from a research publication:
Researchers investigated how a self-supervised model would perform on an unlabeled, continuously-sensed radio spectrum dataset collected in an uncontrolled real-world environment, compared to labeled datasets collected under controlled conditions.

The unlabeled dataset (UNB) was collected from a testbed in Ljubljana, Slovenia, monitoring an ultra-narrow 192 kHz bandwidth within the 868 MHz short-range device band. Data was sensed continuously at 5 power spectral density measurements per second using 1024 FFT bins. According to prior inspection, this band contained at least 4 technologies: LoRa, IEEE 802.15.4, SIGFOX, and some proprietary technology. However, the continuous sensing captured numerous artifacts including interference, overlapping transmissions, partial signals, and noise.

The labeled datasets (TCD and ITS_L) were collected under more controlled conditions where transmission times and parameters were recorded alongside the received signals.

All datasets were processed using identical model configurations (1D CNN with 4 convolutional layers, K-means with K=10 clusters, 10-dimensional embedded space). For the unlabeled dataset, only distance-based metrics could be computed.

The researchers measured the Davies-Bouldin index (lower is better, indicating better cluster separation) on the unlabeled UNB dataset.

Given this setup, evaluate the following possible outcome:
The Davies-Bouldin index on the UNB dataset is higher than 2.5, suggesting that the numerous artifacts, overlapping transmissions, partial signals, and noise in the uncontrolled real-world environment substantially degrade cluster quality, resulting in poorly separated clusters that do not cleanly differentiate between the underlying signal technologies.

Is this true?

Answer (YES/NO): NO